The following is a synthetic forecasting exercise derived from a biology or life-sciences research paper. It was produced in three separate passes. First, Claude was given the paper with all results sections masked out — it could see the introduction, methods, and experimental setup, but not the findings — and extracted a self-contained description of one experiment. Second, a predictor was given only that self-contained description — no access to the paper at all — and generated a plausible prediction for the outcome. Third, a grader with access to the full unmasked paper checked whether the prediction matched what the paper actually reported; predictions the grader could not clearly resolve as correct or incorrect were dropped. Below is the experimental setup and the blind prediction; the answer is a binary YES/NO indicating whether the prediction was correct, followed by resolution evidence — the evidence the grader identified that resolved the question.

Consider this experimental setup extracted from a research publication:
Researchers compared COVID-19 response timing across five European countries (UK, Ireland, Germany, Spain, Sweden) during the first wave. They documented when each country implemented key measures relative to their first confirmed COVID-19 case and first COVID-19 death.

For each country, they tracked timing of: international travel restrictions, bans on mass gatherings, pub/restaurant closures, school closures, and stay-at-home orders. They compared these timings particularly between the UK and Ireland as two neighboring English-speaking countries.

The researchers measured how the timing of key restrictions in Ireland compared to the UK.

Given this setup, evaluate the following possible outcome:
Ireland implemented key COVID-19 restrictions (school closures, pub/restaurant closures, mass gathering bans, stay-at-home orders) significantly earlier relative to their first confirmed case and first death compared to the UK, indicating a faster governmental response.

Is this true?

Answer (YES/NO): YES